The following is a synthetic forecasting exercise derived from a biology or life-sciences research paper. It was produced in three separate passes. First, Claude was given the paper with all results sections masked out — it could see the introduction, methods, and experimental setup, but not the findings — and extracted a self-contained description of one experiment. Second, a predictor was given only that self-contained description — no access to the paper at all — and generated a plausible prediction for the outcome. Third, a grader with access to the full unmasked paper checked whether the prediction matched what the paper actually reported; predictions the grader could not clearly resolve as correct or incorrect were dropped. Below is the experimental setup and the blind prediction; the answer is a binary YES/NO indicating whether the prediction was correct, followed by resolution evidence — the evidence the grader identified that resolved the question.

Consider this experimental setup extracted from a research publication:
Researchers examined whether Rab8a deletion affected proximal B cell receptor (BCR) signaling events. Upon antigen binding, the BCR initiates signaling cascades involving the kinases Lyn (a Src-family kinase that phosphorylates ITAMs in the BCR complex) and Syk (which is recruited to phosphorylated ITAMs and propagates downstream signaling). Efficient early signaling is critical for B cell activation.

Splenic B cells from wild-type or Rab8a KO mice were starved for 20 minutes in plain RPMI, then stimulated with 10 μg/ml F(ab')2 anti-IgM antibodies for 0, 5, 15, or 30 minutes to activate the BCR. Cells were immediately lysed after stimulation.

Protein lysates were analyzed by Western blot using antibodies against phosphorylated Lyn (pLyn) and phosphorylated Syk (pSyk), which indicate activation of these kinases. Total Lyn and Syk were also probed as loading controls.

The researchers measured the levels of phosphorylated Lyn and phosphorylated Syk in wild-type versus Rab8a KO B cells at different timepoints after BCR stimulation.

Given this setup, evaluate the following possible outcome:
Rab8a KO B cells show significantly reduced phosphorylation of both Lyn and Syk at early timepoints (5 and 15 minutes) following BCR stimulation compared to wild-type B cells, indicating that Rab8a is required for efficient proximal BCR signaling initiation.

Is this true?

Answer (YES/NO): NO